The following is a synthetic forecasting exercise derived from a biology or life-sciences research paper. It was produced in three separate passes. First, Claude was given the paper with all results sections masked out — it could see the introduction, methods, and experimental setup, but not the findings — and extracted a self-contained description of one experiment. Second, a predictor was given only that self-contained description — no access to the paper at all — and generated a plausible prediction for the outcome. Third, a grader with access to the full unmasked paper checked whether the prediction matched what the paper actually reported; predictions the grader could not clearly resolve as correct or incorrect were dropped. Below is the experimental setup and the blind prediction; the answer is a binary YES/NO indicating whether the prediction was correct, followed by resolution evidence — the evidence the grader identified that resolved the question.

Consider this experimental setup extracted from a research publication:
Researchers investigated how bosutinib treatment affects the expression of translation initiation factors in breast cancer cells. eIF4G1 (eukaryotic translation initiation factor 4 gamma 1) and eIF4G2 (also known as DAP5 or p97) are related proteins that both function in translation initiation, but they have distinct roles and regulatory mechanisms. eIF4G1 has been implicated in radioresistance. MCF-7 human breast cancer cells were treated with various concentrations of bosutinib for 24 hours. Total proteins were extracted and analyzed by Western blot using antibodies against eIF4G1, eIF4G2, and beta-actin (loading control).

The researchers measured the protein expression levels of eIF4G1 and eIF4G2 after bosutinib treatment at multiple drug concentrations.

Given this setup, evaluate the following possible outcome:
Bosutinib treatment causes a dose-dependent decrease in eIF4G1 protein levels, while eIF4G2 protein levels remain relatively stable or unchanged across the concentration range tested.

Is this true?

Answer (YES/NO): YES